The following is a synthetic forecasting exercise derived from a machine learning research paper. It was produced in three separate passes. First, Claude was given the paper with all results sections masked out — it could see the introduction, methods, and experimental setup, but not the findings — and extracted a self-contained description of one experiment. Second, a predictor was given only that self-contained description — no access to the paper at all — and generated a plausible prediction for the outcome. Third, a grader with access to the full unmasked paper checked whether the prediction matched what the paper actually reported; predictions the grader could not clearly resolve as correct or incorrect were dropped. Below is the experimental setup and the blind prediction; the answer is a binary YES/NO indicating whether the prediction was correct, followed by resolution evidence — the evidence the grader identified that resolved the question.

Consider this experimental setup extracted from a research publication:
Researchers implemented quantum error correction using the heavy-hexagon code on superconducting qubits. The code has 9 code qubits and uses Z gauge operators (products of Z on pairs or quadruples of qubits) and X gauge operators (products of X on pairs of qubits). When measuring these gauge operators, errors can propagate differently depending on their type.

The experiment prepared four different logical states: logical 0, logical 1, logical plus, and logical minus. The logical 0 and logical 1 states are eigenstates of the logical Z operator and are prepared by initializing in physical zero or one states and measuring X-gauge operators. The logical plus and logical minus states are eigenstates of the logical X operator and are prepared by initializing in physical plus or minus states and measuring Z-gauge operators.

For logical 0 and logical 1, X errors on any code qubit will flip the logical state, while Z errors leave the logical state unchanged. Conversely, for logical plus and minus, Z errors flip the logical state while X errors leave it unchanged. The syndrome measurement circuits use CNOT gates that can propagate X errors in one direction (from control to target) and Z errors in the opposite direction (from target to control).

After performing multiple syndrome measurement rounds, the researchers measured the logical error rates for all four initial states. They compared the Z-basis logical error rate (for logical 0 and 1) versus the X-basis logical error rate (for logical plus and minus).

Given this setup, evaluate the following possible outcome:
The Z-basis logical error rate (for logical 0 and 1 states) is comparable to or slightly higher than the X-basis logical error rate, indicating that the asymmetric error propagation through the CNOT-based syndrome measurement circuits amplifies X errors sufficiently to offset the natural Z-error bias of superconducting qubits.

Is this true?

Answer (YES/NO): NO